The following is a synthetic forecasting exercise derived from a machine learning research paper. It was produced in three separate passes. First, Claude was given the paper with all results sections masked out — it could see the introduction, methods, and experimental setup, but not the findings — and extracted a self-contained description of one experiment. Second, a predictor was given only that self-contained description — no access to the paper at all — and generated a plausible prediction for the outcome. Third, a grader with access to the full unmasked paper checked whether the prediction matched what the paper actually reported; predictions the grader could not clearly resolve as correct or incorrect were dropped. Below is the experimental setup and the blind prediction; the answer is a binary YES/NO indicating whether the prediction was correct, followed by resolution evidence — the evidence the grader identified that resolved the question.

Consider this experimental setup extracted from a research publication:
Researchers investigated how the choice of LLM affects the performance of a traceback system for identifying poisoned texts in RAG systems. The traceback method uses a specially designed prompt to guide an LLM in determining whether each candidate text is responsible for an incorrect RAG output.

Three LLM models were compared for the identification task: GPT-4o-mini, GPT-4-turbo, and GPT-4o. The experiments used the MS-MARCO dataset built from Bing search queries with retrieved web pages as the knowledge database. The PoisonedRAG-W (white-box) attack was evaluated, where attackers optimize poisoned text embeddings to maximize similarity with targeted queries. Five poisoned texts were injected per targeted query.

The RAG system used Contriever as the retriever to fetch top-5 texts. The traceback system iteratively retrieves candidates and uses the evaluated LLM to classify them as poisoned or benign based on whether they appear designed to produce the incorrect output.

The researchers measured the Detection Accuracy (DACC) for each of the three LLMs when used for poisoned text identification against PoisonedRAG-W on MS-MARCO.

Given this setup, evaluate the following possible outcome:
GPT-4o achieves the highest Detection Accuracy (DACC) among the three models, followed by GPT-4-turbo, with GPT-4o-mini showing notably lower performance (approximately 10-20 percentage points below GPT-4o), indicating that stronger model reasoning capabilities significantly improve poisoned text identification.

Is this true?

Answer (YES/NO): NO